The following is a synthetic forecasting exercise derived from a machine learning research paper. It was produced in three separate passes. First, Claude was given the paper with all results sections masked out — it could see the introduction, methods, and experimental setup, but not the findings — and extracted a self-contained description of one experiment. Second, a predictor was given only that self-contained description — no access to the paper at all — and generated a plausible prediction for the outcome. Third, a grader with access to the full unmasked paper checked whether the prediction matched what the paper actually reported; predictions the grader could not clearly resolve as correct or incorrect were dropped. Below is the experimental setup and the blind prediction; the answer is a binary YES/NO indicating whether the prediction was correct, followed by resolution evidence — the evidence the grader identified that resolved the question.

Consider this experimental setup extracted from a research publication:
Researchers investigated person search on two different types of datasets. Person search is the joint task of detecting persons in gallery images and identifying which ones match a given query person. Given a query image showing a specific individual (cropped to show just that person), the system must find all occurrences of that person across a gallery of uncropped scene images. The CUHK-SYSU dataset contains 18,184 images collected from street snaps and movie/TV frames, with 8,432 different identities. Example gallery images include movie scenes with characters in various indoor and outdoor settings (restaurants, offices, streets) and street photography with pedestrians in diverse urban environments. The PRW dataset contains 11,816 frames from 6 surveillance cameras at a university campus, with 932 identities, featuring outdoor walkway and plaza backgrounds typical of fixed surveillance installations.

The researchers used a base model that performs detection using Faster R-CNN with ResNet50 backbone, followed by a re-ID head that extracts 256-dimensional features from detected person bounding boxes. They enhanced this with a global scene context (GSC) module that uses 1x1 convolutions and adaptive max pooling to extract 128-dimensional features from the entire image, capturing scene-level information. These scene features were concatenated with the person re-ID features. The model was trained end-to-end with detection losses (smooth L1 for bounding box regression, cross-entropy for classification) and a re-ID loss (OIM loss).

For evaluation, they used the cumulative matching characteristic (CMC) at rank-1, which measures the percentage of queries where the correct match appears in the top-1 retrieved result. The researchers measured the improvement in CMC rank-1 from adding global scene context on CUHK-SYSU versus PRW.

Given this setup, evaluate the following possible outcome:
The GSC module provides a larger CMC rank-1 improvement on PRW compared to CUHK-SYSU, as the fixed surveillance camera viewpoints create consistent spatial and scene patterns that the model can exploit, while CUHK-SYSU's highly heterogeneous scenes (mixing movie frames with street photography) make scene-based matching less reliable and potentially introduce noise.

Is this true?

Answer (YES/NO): YES